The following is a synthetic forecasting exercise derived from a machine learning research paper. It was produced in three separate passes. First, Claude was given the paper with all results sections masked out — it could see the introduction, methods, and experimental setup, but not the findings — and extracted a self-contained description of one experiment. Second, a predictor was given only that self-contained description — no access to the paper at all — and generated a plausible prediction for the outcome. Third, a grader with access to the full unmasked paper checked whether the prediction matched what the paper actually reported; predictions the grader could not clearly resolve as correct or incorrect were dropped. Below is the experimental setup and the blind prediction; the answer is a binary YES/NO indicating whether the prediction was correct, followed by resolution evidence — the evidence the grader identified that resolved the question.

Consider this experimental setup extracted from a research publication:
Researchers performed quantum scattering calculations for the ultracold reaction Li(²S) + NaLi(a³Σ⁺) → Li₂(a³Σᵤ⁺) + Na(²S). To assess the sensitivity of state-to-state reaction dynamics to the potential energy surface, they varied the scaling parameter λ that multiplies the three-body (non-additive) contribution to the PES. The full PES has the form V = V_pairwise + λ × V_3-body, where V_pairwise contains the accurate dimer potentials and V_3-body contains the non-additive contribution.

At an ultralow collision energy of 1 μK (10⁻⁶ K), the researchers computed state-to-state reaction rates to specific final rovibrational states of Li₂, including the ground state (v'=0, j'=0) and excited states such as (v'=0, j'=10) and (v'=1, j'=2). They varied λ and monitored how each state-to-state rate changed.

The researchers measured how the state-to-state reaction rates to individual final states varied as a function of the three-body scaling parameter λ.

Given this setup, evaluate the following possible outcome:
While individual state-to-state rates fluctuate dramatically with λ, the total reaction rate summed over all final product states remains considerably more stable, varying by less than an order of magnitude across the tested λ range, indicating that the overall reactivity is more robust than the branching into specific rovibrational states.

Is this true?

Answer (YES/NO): YES